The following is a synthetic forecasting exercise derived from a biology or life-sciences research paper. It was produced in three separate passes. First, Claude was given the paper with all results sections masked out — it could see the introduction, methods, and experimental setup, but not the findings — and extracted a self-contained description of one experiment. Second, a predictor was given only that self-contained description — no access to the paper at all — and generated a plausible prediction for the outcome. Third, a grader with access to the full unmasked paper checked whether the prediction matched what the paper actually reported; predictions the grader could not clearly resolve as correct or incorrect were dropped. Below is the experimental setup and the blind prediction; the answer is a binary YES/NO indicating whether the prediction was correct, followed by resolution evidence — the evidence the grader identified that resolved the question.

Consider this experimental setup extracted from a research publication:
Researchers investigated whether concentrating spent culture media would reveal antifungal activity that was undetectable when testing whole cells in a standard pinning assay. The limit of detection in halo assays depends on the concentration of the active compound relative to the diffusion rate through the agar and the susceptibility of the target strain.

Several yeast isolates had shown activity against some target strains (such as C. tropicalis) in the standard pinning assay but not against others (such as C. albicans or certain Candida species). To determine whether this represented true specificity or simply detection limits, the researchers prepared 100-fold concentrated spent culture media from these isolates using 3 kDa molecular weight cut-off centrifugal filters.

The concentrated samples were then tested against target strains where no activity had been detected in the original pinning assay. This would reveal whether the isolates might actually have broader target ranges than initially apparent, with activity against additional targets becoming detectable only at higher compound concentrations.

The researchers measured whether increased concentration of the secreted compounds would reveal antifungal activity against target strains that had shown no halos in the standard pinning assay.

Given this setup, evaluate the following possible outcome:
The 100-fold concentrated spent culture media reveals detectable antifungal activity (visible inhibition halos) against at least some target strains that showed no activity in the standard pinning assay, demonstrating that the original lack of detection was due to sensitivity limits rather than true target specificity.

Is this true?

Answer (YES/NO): YES